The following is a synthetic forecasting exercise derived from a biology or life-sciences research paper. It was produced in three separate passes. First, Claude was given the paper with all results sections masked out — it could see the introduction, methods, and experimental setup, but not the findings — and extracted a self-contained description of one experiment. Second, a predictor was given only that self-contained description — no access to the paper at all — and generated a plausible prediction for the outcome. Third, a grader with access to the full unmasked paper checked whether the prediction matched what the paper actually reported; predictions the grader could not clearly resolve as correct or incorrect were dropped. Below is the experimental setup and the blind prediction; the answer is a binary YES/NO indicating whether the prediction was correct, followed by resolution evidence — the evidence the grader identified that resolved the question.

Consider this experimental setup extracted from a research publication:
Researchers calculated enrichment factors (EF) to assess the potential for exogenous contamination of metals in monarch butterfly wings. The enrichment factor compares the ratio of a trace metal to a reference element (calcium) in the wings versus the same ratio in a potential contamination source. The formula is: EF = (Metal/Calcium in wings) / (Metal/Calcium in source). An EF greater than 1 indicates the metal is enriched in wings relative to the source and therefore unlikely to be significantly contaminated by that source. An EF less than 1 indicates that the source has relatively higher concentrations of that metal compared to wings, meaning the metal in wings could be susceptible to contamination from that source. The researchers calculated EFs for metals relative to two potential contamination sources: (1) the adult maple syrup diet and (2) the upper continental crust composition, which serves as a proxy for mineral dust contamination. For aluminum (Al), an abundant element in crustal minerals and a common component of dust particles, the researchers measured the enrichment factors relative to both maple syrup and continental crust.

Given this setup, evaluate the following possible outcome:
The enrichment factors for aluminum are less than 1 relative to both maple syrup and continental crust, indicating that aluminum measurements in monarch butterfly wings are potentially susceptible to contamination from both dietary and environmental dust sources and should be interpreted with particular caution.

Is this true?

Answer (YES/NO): NO